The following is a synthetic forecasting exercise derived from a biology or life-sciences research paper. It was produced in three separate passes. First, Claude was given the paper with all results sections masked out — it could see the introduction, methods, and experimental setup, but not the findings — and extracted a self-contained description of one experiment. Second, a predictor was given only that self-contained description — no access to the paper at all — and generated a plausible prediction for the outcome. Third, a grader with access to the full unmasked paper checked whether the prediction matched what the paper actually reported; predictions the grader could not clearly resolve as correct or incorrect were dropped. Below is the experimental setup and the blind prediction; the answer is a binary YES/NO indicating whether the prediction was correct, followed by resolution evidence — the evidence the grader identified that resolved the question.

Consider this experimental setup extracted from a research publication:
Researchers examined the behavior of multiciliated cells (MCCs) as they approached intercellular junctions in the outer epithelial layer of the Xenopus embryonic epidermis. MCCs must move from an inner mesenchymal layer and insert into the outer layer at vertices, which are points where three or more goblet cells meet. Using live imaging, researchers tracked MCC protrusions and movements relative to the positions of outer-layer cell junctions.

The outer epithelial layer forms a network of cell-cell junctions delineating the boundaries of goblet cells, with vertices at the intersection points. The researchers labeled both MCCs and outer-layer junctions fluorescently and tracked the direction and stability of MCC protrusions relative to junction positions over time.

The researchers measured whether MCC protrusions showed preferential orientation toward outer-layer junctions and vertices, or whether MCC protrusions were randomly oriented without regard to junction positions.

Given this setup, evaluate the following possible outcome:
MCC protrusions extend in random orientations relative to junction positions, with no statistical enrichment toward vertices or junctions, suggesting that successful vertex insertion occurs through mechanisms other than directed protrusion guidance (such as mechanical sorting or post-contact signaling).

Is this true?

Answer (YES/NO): NO